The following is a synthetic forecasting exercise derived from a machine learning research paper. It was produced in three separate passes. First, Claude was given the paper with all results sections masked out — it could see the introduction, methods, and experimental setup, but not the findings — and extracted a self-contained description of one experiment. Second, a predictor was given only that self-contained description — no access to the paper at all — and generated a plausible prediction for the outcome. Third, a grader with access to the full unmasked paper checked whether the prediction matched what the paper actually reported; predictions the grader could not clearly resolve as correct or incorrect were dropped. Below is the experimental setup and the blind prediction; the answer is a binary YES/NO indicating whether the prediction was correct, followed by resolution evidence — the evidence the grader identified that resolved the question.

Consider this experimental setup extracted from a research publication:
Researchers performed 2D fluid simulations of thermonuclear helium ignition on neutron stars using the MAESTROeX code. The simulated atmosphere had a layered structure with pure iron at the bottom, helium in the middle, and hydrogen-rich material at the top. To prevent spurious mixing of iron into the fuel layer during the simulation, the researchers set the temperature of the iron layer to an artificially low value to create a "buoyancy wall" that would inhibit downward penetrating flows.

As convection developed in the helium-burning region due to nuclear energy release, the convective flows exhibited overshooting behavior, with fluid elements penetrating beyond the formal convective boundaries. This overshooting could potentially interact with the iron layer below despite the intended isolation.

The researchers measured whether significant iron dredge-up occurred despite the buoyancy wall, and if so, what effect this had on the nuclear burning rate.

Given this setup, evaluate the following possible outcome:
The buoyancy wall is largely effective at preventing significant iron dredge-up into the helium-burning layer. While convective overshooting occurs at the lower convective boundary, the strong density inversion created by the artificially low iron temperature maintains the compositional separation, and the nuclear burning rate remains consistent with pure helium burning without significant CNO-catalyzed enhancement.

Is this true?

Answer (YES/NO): NO